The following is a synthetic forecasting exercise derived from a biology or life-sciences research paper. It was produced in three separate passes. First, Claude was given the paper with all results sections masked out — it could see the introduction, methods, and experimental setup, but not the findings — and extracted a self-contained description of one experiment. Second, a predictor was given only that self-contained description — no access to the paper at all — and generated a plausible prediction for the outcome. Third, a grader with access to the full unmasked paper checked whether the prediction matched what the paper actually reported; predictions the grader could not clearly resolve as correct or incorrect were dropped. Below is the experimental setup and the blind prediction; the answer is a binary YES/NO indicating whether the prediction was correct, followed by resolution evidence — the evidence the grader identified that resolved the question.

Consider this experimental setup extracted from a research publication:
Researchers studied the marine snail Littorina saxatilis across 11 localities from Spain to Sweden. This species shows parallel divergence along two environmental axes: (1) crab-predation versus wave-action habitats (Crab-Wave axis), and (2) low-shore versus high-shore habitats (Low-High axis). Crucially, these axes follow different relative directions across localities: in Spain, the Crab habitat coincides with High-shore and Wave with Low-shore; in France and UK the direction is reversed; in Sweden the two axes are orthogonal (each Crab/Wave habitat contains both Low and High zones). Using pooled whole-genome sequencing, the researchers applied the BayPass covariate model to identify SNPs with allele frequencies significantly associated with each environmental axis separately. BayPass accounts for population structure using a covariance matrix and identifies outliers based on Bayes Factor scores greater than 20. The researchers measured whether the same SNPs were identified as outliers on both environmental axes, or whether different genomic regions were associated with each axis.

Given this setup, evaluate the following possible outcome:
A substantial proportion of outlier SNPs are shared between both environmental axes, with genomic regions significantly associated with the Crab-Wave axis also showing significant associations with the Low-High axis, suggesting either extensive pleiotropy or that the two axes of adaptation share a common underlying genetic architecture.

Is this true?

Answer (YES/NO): NO